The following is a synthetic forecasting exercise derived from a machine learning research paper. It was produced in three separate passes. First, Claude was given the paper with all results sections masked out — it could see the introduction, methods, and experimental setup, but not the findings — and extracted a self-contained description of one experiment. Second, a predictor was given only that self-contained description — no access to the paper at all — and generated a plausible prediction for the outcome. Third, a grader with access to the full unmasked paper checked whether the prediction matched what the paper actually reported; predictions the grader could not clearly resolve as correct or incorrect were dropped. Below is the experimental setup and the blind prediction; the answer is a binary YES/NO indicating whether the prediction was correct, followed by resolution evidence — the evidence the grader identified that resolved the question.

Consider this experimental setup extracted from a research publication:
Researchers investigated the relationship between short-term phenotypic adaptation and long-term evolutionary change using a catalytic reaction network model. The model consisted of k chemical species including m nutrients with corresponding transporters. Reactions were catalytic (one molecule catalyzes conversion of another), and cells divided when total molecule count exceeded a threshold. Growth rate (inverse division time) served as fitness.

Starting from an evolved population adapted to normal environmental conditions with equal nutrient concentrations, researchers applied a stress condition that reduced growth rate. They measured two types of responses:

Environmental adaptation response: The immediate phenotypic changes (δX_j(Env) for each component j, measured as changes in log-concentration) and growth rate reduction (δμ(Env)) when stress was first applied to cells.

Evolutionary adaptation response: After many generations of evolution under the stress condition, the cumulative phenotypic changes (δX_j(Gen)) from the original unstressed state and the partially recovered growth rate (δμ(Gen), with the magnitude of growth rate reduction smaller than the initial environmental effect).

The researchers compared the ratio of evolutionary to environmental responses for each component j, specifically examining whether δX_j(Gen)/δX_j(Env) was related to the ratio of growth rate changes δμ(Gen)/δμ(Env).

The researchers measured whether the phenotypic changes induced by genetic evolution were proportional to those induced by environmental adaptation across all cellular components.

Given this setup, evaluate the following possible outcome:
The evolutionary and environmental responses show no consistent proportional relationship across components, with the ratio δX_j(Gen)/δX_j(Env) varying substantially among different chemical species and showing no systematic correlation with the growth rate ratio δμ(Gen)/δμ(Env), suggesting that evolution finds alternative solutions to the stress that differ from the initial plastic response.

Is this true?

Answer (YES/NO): NO